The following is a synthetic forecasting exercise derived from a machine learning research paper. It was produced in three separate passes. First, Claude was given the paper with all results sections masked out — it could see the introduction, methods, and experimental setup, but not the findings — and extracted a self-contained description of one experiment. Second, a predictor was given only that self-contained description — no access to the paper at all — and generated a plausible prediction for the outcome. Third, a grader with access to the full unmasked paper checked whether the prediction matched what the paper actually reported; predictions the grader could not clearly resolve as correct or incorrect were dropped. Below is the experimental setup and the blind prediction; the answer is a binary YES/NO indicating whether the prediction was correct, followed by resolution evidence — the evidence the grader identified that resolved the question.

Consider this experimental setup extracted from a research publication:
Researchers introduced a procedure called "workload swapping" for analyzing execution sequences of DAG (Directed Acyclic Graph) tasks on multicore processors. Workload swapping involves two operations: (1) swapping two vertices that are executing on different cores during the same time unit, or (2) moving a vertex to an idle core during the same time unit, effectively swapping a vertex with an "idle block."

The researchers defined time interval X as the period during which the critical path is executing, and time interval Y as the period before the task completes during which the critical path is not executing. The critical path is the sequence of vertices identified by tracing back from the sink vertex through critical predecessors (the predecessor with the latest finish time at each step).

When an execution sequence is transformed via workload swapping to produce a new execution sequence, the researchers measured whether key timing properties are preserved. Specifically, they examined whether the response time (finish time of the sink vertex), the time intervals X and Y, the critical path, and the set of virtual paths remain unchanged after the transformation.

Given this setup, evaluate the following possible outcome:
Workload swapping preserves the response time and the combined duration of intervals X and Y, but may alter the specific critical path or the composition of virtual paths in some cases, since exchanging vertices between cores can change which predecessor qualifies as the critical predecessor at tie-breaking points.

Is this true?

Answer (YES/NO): NO